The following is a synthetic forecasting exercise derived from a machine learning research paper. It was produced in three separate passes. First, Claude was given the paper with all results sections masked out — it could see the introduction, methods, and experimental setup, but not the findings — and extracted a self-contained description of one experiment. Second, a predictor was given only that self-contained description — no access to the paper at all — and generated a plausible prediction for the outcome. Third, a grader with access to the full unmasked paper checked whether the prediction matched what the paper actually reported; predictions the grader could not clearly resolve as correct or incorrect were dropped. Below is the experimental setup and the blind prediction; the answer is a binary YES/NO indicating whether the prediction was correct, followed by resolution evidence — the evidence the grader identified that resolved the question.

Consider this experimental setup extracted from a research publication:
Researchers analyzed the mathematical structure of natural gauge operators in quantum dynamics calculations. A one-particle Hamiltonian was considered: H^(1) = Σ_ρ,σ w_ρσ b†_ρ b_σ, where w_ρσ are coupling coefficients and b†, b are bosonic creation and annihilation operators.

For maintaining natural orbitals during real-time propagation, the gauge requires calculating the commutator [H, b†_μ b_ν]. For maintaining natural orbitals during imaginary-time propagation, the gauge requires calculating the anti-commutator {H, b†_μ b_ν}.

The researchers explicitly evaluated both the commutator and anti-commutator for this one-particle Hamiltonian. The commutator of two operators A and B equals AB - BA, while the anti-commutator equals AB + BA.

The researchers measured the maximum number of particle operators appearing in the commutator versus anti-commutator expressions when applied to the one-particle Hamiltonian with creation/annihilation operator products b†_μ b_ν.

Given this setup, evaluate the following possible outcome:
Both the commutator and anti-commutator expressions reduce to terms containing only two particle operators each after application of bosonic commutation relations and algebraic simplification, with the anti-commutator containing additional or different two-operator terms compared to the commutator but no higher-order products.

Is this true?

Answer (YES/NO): NO